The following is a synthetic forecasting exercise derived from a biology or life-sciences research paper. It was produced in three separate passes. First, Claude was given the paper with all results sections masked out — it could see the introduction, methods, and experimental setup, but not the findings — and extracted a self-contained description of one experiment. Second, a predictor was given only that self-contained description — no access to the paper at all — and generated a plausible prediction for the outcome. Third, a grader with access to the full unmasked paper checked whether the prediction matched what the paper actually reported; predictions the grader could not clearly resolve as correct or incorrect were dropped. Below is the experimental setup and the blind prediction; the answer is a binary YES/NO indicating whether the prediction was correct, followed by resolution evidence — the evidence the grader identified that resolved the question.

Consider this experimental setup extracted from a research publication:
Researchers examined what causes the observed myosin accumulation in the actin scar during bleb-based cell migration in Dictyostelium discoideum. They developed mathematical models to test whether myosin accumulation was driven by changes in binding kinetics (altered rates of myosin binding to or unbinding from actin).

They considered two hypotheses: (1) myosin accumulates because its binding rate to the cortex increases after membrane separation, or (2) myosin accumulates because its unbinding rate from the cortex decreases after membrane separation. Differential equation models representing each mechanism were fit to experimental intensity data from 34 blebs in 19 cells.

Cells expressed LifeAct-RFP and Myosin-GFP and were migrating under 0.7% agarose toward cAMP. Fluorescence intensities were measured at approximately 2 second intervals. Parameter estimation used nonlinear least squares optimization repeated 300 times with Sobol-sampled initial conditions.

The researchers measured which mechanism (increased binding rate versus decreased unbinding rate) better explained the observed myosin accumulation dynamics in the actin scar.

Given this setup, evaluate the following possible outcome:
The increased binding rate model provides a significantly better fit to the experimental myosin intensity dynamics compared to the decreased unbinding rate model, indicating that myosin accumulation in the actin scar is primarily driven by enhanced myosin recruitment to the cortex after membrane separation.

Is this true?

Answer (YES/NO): NO